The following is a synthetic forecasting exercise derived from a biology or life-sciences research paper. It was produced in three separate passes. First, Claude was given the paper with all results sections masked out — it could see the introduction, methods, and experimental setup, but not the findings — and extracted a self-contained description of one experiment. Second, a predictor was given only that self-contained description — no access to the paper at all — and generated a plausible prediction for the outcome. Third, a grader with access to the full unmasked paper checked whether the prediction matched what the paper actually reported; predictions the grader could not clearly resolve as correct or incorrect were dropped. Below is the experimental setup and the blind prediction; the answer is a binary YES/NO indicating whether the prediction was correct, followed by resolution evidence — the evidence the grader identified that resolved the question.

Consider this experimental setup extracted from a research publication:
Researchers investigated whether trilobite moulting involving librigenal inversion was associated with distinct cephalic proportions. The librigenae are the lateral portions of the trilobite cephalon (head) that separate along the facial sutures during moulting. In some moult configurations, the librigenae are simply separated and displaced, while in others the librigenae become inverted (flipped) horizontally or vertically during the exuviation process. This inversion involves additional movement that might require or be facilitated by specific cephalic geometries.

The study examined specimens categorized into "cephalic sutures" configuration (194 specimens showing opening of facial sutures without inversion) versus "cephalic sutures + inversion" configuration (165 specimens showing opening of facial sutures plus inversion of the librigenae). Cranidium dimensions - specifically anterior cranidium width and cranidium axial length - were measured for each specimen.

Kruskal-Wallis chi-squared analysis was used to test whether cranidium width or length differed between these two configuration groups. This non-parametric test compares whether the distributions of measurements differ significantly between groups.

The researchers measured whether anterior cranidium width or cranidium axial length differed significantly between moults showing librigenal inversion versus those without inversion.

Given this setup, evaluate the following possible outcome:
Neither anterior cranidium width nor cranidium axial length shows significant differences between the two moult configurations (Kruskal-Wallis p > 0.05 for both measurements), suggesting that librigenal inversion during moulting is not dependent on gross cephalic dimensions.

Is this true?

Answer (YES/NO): YES